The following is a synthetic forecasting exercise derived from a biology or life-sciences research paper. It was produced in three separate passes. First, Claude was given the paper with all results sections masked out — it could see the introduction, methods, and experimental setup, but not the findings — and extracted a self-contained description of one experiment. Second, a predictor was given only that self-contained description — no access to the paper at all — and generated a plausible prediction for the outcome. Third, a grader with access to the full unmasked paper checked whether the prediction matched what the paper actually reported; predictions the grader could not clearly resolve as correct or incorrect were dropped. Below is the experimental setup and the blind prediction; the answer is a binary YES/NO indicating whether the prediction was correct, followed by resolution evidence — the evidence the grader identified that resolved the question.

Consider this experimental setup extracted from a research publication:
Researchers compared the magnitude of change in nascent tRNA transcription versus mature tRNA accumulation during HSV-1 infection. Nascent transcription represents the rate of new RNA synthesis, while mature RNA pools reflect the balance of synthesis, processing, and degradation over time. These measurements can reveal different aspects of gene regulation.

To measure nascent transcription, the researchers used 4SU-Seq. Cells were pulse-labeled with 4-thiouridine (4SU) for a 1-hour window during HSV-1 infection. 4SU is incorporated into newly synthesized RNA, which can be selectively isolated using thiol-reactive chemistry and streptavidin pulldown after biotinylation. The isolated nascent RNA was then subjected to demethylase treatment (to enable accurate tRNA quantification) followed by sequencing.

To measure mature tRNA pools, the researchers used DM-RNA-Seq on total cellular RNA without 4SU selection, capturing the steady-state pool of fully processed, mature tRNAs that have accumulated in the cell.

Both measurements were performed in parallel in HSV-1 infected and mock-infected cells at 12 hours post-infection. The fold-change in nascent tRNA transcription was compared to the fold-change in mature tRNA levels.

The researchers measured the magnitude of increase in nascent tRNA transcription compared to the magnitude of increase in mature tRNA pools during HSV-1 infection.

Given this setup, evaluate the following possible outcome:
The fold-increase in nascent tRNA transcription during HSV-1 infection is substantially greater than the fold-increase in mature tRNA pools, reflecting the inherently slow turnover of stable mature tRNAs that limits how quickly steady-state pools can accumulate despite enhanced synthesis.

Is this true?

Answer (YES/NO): YES